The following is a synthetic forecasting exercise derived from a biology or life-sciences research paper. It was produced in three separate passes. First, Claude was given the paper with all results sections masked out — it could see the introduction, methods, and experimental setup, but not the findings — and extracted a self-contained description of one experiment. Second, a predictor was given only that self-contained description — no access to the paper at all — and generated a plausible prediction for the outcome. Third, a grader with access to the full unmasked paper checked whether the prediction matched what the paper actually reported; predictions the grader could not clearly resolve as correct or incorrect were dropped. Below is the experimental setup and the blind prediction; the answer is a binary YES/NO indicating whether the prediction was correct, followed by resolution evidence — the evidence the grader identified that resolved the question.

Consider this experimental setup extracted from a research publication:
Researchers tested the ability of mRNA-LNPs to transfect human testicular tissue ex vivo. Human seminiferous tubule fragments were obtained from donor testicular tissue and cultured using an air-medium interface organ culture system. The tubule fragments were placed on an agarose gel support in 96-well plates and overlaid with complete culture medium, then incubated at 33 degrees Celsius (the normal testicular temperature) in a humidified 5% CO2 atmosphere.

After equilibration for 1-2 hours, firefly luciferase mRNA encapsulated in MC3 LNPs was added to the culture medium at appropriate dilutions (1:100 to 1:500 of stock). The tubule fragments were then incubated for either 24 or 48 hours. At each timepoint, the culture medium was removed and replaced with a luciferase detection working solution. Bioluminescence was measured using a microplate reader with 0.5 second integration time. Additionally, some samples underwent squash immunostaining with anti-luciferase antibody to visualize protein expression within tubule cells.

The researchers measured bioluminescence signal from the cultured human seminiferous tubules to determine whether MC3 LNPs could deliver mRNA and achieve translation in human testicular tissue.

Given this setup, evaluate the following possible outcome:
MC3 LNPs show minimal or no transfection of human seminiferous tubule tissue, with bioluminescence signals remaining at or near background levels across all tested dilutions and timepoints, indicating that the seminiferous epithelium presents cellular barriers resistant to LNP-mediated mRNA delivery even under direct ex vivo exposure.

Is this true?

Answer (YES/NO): NO